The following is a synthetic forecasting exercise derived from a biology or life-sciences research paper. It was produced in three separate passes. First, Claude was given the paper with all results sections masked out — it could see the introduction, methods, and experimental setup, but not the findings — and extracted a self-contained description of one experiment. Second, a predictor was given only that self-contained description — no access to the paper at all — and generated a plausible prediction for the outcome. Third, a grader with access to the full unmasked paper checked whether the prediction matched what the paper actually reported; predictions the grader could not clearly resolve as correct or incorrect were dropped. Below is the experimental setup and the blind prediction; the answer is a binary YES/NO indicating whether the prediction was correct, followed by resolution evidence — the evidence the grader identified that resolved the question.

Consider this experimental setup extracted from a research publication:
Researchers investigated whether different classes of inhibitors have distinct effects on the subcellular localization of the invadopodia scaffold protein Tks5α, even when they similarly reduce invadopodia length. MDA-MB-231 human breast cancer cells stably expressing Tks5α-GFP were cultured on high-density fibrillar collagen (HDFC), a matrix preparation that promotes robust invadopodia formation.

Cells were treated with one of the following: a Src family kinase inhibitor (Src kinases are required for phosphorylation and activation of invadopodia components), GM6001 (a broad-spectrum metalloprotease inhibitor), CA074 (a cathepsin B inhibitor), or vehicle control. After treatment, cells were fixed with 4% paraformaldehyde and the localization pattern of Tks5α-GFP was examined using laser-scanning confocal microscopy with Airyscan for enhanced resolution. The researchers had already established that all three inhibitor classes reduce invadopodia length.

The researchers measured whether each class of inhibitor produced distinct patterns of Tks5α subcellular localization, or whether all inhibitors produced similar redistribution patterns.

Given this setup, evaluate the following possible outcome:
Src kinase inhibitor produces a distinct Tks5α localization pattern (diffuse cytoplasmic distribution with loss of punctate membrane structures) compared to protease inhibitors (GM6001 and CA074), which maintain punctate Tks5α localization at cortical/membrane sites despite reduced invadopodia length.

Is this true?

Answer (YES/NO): NO